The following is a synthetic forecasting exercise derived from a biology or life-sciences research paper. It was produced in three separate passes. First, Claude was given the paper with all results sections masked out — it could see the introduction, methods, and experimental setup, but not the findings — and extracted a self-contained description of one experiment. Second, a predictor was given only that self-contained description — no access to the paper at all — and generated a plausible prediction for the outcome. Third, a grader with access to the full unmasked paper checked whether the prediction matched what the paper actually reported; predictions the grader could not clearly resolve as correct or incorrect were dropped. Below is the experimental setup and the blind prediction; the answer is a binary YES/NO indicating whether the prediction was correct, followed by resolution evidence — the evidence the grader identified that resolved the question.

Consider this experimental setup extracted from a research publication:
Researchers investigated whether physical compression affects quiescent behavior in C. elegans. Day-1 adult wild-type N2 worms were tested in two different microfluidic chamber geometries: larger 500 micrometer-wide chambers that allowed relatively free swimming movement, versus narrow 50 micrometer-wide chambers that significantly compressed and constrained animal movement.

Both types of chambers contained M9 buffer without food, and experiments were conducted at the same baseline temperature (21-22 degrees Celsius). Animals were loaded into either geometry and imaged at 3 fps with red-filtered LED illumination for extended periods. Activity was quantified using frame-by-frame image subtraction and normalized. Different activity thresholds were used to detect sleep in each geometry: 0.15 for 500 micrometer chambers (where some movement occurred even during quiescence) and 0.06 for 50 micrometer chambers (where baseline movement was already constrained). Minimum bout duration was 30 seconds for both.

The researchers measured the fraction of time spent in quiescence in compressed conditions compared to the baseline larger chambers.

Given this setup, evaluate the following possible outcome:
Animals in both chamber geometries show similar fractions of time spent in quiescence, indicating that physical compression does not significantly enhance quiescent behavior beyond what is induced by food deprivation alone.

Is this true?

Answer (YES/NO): NO